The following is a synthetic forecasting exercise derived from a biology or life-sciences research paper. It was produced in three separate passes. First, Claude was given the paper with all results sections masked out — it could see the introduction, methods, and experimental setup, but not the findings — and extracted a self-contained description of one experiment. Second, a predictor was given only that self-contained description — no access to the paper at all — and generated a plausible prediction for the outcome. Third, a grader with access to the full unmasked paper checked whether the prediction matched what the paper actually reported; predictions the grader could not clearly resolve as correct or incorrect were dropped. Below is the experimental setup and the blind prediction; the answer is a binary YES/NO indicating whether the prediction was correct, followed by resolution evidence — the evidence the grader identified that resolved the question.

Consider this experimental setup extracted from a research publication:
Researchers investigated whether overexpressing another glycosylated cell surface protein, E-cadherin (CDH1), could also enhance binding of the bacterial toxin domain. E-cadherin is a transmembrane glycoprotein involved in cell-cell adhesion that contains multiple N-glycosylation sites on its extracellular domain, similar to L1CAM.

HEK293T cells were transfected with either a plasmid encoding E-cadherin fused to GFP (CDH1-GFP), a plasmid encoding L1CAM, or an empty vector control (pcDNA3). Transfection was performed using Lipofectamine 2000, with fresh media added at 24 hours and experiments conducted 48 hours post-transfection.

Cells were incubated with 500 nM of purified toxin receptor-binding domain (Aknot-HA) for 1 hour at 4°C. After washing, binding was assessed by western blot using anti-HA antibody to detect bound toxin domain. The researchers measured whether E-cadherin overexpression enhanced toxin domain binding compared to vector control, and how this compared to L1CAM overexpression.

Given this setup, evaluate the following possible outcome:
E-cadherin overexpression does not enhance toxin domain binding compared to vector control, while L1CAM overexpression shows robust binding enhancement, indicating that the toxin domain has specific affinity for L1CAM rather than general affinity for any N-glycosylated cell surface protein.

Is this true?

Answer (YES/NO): YES